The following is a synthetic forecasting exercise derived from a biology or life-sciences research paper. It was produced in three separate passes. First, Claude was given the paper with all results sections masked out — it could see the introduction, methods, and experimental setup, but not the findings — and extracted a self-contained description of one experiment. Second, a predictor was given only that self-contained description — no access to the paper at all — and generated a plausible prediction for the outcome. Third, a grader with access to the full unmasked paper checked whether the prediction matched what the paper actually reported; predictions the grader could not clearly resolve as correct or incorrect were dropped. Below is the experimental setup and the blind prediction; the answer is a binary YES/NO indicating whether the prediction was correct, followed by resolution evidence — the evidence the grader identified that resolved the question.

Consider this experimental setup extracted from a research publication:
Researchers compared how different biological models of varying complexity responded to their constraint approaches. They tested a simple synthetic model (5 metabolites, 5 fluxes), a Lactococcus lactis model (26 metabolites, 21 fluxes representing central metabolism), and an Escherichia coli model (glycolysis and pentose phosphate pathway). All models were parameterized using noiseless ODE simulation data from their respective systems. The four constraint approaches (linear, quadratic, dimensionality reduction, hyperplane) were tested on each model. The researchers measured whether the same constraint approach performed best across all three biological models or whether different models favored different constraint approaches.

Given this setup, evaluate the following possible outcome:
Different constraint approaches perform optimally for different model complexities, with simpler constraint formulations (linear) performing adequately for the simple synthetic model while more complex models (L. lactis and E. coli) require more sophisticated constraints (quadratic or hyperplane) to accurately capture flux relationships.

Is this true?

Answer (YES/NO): NO